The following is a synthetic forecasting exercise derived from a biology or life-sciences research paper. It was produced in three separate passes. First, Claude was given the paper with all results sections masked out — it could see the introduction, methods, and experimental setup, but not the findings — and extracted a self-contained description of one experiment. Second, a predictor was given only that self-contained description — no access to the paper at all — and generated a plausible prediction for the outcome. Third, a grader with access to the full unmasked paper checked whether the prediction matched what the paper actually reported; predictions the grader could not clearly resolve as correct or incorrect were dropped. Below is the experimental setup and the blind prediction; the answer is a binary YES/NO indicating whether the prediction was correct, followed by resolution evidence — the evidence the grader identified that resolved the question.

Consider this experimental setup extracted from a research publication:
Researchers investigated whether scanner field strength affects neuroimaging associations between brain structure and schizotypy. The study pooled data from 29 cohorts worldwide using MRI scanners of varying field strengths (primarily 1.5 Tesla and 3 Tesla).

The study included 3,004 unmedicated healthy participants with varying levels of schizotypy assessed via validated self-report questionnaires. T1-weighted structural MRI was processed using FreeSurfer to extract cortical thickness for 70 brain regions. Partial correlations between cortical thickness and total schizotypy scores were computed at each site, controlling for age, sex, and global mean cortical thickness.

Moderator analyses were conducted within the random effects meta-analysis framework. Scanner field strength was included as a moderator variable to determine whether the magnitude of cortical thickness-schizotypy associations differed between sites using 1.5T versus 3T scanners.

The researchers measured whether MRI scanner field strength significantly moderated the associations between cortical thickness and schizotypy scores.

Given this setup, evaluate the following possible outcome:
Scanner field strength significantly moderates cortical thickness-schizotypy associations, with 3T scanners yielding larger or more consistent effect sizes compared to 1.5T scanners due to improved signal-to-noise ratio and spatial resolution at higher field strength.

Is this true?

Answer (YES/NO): NO